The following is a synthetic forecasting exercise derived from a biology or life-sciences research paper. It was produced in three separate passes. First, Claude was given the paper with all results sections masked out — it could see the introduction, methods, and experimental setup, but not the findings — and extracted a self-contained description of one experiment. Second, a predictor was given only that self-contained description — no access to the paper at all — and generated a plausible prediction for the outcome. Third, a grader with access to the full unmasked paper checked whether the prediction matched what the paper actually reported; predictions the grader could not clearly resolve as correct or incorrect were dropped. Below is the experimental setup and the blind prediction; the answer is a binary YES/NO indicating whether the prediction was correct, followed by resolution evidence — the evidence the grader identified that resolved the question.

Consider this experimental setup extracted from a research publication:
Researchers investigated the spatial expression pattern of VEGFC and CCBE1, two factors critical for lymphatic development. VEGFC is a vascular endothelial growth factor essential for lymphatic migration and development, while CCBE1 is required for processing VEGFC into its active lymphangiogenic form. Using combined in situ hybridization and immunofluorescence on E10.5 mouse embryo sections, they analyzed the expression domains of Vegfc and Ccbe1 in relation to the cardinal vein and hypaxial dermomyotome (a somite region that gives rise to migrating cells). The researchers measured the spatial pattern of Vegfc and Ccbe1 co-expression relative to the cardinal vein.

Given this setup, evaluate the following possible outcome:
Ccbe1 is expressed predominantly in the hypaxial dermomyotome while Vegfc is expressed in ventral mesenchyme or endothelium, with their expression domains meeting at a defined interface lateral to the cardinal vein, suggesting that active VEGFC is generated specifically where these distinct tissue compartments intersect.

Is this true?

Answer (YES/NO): NO